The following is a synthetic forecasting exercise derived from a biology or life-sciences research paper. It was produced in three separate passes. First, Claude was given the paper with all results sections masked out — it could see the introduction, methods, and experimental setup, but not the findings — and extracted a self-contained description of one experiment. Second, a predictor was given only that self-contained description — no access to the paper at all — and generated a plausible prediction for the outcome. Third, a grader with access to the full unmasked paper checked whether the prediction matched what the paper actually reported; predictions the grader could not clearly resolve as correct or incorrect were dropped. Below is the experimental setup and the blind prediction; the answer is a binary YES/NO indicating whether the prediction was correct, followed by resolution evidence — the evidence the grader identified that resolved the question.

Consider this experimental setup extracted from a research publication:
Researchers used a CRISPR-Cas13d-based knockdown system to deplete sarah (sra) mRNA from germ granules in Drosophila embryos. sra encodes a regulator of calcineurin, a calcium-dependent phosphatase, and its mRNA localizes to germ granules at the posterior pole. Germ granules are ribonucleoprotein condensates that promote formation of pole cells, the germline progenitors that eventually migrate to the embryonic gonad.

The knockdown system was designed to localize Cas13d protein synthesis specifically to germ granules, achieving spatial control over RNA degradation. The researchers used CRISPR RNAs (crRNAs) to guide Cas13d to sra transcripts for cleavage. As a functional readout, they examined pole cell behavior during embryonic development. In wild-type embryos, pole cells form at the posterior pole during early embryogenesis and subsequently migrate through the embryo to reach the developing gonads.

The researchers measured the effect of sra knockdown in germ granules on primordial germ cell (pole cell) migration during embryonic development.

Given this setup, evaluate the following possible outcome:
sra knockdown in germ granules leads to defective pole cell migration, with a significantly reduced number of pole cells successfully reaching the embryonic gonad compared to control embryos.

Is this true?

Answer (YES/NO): YES